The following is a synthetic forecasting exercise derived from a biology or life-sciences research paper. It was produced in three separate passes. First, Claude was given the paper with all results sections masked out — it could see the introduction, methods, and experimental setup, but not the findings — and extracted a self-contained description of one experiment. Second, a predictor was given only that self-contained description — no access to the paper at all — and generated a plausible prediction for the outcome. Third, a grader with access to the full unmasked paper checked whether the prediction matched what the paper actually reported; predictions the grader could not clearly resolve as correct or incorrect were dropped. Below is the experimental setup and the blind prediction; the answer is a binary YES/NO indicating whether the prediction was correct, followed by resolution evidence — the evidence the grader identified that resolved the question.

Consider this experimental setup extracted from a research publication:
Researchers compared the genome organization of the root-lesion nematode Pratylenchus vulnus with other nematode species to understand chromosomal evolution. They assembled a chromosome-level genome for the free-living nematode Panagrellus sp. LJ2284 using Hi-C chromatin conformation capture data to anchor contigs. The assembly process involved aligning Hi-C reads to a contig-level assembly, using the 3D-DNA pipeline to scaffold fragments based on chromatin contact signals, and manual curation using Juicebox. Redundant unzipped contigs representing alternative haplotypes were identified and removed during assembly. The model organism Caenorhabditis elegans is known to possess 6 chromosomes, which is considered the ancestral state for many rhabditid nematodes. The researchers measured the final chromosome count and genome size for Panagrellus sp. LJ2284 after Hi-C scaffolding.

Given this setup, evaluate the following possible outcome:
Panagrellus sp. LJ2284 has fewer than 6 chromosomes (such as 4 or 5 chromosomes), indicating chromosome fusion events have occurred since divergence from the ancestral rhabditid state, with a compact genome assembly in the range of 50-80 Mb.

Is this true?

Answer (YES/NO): YES